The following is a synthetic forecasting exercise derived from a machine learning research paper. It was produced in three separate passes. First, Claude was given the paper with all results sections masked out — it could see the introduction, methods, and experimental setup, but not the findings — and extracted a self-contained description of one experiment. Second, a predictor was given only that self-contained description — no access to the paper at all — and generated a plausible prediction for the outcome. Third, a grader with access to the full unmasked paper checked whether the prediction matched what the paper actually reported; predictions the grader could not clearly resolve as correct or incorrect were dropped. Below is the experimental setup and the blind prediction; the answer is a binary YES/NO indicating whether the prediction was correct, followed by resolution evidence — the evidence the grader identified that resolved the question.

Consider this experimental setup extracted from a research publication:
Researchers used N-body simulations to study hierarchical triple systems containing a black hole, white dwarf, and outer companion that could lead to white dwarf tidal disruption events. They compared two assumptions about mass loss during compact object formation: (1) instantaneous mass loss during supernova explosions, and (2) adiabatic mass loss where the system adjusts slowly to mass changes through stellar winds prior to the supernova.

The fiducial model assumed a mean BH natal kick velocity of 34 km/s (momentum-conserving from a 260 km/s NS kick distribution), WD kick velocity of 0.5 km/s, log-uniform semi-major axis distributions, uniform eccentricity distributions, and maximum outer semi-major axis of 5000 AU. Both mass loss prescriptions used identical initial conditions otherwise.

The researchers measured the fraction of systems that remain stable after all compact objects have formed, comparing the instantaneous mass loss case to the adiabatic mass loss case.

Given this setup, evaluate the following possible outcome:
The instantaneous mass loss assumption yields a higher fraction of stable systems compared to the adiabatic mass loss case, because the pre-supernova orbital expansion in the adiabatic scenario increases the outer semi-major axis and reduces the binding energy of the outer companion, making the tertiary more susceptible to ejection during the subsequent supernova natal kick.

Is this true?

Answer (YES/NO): NO